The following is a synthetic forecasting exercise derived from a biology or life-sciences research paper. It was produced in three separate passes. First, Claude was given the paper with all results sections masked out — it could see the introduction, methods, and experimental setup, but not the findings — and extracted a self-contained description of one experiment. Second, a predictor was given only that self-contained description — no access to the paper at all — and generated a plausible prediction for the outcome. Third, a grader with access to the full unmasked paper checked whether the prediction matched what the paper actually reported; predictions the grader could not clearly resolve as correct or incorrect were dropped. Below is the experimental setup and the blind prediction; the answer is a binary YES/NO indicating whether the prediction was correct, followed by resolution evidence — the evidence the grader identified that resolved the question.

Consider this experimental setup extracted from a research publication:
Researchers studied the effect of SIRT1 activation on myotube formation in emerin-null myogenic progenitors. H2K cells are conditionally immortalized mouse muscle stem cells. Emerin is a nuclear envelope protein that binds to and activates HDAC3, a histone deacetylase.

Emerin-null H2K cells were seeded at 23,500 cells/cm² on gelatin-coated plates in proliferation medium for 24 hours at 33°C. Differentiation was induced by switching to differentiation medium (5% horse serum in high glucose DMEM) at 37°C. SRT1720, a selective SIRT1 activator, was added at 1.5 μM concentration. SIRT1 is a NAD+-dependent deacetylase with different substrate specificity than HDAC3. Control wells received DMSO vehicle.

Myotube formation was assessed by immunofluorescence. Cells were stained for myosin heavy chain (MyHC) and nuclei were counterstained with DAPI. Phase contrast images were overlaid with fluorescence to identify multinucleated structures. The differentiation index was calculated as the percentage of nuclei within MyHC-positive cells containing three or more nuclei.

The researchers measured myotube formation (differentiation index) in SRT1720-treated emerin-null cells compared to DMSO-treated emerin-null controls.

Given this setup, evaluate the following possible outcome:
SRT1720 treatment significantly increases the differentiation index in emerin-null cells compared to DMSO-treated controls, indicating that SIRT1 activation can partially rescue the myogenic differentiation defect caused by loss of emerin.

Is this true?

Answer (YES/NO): NO